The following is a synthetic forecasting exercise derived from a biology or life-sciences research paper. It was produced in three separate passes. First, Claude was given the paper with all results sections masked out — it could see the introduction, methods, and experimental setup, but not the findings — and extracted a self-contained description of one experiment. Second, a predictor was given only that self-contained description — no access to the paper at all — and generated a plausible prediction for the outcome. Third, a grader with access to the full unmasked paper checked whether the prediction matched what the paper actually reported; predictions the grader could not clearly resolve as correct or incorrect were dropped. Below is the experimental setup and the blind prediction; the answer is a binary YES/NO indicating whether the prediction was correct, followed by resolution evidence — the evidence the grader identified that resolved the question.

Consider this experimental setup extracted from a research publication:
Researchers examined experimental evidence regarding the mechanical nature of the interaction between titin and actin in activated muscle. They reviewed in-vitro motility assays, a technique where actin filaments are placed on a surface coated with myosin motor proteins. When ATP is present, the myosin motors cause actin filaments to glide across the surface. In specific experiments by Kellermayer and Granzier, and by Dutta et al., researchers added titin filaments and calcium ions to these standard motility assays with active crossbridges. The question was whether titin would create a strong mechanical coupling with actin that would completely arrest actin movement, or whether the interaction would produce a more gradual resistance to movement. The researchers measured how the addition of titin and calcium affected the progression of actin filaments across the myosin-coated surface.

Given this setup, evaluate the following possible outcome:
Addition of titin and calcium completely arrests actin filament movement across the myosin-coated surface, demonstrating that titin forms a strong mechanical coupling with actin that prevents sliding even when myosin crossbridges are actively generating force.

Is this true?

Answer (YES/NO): NO